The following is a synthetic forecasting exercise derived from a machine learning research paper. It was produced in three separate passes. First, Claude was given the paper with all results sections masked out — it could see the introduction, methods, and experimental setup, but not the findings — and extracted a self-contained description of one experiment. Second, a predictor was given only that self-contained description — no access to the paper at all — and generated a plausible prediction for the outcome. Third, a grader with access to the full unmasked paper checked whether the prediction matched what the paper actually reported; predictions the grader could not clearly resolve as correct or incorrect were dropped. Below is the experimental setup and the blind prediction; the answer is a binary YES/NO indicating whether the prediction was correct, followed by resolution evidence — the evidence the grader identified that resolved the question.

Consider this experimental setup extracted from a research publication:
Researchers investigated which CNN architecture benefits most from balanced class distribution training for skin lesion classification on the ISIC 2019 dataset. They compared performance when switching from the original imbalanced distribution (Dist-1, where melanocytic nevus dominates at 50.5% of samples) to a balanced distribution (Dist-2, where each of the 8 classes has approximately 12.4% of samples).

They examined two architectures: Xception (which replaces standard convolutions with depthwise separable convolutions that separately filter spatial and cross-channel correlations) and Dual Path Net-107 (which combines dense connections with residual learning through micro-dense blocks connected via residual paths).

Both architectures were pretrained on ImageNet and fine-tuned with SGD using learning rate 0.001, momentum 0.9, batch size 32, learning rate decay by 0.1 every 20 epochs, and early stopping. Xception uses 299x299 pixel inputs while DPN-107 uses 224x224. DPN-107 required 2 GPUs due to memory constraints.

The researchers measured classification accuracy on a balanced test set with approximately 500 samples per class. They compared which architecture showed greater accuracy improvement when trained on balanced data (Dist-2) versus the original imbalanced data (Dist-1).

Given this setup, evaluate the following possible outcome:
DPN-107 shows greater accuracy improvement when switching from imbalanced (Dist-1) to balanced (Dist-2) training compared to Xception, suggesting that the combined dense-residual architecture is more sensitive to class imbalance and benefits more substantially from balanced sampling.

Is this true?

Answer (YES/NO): NO